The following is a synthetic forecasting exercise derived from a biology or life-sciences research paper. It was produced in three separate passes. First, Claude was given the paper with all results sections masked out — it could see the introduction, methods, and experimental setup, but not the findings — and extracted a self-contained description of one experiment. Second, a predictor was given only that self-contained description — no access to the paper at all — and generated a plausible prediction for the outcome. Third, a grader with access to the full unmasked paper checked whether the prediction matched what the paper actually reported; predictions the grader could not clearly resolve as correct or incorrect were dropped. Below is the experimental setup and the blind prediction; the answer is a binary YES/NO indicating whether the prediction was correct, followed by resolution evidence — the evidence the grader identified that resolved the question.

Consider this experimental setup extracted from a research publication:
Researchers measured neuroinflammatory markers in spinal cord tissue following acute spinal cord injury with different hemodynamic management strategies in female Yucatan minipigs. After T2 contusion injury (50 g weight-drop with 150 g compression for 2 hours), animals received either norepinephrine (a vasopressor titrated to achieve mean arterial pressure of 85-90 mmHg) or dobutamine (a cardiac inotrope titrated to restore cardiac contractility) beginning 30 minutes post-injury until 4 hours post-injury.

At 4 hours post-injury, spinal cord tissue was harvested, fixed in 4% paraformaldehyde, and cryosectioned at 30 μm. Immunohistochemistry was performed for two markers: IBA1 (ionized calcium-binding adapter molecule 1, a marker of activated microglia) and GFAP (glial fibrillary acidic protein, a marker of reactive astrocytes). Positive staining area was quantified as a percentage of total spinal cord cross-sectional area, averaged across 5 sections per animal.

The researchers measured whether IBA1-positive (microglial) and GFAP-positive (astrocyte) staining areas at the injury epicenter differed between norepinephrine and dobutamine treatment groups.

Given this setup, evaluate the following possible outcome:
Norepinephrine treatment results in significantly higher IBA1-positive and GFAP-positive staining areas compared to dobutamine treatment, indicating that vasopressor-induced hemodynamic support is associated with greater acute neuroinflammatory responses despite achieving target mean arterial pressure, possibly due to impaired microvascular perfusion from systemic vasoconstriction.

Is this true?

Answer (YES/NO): NO